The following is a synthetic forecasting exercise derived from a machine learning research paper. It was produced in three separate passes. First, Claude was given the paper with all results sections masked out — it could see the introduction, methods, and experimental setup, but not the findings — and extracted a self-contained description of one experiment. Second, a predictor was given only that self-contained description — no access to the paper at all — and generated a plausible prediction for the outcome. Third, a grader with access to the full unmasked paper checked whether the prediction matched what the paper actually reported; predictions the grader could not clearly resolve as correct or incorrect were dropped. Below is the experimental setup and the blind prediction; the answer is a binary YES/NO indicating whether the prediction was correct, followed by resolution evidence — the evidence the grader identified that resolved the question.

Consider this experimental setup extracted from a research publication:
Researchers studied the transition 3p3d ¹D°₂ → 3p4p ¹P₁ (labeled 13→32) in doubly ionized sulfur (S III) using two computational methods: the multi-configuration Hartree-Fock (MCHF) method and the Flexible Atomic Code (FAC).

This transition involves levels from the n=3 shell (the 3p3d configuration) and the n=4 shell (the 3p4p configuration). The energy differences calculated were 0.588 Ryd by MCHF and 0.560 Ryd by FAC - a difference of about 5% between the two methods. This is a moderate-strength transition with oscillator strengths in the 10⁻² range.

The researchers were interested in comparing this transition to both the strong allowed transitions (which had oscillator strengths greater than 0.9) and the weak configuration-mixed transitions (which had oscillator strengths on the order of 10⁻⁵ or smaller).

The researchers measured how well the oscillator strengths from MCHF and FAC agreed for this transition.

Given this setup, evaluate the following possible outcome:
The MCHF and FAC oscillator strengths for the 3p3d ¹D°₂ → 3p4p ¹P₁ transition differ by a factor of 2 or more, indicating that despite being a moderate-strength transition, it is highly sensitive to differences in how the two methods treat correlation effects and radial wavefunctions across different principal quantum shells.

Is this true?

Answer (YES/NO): NO